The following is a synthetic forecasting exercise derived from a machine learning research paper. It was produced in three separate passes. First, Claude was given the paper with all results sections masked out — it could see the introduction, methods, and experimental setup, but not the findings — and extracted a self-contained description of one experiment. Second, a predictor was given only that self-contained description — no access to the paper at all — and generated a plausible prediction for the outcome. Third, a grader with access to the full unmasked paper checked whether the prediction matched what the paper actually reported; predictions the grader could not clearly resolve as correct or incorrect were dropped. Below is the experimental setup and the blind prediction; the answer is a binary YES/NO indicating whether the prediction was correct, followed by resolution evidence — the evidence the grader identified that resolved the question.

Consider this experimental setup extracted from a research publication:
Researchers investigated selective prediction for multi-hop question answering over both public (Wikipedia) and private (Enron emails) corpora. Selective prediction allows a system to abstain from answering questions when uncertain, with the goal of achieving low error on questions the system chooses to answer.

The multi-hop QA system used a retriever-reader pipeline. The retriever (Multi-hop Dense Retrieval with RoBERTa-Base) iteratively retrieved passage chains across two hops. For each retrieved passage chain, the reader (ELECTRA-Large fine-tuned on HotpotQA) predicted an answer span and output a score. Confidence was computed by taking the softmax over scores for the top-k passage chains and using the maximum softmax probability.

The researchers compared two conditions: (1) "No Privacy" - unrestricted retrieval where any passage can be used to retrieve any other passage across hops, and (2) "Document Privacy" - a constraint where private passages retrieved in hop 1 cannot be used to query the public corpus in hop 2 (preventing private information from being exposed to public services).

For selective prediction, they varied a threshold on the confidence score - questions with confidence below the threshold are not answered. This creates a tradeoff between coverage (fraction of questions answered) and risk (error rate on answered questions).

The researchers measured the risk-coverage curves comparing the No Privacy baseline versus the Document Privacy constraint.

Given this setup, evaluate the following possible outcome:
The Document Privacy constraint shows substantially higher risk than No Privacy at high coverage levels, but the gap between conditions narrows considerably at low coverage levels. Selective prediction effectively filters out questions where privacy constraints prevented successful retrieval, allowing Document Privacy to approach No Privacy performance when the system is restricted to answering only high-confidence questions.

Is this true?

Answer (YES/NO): NO